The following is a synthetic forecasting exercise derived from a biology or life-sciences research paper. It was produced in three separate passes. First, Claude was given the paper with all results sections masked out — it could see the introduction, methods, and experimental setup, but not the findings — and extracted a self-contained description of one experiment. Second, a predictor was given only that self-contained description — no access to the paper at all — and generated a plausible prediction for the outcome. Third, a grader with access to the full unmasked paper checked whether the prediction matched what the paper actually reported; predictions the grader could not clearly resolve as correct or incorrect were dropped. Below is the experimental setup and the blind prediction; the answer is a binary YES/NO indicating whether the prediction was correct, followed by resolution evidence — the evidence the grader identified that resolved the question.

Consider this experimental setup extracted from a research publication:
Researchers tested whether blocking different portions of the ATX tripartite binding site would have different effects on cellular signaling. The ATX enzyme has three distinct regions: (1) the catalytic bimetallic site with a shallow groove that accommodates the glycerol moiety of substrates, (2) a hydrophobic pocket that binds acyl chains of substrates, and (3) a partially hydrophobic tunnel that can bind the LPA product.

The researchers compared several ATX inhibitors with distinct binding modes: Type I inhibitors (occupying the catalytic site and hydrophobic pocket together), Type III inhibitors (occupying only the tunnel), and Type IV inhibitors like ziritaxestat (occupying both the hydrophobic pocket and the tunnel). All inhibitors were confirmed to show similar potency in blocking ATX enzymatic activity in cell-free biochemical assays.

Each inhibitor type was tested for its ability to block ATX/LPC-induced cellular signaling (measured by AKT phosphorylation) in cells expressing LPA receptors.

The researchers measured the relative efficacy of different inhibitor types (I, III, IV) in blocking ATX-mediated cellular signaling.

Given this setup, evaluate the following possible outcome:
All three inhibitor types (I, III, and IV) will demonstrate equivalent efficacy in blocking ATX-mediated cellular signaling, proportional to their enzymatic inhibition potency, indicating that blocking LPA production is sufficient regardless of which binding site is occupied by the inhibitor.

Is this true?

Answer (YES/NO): NO